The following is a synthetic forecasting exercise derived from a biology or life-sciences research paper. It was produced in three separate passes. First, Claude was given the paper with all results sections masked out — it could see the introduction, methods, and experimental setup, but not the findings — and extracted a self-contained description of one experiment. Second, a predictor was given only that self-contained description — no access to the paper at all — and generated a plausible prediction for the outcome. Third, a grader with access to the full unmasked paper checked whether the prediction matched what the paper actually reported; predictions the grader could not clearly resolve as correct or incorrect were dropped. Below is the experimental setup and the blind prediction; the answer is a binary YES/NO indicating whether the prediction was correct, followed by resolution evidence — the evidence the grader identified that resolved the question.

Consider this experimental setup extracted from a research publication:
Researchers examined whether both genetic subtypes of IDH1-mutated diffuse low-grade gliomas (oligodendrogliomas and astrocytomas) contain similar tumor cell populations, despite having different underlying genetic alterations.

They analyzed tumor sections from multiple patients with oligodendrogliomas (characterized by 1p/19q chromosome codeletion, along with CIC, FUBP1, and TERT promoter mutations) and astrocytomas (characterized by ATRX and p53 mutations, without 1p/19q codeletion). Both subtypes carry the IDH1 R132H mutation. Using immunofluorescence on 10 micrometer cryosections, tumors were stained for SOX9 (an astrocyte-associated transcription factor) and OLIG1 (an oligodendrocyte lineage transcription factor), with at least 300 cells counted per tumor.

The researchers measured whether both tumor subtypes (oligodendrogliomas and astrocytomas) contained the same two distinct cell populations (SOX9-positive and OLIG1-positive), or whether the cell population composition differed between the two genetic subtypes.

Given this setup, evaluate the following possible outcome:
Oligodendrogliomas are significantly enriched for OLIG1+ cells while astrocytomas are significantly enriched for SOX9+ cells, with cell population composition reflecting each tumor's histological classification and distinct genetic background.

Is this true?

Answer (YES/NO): NO